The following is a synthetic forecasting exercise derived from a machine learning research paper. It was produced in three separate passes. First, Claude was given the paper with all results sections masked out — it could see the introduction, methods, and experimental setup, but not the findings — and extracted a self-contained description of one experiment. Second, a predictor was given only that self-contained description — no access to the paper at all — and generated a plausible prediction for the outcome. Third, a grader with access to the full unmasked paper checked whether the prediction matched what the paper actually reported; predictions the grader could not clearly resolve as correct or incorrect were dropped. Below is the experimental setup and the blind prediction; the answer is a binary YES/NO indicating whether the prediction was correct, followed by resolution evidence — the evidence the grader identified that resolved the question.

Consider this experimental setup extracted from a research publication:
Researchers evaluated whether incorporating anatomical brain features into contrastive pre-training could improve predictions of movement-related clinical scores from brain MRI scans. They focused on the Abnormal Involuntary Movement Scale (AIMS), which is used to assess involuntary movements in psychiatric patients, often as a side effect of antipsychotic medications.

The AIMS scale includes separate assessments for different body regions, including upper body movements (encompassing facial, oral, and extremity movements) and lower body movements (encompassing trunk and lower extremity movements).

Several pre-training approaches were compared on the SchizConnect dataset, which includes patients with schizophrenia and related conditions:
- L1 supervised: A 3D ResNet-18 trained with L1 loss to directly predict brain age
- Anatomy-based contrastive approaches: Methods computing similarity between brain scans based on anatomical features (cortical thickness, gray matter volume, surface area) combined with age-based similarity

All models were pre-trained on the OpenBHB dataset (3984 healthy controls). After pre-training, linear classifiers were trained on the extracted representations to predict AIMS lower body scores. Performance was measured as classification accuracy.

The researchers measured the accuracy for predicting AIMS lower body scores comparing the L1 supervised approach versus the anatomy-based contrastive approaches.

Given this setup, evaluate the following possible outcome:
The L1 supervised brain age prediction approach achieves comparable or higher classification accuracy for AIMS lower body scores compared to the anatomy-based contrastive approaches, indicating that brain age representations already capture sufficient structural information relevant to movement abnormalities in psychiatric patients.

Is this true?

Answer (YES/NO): YES